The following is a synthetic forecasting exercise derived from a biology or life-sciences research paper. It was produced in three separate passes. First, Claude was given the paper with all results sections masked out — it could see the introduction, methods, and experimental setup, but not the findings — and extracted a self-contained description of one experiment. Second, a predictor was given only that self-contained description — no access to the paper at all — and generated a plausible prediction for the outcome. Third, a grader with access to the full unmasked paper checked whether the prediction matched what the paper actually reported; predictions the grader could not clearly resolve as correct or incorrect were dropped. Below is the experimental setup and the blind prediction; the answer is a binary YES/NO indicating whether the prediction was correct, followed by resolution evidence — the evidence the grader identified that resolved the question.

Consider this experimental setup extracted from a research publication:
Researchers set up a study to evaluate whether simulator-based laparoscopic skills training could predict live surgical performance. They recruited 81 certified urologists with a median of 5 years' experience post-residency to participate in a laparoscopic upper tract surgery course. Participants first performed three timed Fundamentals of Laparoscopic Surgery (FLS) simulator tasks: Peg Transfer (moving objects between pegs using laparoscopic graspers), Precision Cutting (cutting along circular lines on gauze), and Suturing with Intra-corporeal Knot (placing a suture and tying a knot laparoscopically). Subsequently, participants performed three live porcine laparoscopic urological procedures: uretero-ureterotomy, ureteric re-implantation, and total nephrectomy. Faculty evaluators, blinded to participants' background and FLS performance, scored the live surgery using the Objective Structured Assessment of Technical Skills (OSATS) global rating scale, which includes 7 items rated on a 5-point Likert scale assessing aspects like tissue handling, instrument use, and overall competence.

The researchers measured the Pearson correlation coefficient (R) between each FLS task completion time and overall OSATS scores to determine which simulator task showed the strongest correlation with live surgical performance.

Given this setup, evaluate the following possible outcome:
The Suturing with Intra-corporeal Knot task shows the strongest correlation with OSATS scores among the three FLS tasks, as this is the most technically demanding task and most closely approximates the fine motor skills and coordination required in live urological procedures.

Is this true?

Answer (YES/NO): YES